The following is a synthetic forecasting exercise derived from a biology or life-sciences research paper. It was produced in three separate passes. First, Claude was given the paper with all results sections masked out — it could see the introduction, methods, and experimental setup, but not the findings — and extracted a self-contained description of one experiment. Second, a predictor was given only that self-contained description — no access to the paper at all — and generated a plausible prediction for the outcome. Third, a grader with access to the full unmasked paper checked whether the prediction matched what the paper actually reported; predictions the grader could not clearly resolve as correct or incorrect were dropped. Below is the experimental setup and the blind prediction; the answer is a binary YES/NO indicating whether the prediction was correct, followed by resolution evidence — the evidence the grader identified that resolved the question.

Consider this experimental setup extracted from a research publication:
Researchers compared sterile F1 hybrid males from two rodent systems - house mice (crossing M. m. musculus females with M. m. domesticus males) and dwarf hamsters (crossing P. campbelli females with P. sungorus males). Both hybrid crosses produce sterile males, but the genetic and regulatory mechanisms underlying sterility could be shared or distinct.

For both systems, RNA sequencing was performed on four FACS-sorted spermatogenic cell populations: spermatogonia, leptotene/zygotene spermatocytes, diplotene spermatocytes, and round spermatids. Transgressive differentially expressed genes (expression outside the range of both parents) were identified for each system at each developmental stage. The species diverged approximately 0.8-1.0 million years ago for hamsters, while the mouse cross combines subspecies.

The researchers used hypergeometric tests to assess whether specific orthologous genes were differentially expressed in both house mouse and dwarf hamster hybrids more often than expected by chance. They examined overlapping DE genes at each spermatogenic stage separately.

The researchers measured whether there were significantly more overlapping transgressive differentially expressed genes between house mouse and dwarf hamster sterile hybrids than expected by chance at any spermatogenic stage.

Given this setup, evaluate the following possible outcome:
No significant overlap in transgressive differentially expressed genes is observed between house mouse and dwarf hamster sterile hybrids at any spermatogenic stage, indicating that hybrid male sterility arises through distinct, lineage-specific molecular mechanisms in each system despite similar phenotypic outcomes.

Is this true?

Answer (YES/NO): YES